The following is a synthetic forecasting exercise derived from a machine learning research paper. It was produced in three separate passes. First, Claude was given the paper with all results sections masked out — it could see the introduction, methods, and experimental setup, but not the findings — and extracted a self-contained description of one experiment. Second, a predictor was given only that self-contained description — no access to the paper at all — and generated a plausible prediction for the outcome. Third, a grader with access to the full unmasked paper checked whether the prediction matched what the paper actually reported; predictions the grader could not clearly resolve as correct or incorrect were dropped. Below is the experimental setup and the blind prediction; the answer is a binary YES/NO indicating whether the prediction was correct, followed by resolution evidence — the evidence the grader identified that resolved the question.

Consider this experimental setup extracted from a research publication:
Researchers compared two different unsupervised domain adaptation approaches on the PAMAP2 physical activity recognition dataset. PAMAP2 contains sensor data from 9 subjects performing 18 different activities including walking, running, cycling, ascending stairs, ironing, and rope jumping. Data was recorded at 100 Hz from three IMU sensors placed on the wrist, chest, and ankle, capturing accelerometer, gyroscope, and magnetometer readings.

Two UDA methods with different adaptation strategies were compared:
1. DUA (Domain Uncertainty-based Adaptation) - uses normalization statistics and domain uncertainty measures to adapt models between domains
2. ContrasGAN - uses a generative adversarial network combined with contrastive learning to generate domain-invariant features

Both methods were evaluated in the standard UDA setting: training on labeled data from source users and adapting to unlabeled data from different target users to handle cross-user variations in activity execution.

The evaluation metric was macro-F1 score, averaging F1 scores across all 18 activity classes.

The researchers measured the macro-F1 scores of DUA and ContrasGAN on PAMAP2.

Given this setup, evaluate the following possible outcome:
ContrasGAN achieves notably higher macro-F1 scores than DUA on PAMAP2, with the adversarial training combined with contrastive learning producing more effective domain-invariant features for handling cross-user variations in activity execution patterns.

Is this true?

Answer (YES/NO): NO